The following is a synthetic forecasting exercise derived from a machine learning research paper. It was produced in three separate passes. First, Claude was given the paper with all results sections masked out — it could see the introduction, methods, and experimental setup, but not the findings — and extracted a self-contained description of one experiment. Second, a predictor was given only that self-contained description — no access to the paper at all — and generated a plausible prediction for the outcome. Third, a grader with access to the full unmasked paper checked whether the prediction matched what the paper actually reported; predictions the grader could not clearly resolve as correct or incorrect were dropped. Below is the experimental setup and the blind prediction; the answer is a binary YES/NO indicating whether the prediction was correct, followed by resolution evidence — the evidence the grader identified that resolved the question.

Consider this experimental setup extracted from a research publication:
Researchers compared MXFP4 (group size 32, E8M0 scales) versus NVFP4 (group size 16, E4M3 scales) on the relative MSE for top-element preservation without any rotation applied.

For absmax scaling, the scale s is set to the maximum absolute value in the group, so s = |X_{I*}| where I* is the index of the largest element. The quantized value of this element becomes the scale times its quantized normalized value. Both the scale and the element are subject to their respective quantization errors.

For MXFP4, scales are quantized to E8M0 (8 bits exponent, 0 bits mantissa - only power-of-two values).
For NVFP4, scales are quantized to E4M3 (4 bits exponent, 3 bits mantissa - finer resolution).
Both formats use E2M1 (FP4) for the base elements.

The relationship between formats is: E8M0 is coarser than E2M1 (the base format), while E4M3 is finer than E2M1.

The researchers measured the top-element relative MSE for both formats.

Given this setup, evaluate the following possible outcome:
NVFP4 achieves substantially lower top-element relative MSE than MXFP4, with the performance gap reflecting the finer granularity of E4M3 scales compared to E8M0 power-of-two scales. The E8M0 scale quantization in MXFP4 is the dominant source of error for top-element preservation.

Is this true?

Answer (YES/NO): NO